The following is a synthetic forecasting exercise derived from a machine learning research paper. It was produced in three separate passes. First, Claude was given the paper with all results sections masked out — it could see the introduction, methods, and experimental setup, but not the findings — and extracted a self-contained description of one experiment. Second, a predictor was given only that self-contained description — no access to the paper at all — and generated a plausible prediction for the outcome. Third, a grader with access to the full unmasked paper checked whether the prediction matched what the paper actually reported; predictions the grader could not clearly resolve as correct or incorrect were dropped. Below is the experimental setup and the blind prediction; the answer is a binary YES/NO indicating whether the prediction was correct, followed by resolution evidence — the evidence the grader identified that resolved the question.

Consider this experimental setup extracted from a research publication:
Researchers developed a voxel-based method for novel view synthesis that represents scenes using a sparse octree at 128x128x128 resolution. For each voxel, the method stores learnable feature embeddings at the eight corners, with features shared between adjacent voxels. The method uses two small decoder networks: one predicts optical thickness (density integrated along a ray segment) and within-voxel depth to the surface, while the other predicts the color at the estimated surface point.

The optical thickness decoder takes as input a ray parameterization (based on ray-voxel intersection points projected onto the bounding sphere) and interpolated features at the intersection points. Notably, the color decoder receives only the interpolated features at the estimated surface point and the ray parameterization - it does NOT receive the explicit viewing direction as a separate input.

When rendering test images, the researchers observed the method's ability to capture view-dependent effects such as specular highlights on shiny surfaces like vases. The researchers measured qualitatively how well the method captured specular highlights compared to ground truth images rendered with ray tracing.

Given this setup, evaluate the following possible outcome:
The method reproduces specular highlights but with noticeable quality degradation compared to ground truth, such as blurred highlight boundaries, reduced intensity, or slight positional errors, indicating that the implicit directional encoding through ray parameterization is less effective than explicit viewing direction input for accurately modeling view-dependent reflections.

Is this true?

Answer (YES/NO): NO